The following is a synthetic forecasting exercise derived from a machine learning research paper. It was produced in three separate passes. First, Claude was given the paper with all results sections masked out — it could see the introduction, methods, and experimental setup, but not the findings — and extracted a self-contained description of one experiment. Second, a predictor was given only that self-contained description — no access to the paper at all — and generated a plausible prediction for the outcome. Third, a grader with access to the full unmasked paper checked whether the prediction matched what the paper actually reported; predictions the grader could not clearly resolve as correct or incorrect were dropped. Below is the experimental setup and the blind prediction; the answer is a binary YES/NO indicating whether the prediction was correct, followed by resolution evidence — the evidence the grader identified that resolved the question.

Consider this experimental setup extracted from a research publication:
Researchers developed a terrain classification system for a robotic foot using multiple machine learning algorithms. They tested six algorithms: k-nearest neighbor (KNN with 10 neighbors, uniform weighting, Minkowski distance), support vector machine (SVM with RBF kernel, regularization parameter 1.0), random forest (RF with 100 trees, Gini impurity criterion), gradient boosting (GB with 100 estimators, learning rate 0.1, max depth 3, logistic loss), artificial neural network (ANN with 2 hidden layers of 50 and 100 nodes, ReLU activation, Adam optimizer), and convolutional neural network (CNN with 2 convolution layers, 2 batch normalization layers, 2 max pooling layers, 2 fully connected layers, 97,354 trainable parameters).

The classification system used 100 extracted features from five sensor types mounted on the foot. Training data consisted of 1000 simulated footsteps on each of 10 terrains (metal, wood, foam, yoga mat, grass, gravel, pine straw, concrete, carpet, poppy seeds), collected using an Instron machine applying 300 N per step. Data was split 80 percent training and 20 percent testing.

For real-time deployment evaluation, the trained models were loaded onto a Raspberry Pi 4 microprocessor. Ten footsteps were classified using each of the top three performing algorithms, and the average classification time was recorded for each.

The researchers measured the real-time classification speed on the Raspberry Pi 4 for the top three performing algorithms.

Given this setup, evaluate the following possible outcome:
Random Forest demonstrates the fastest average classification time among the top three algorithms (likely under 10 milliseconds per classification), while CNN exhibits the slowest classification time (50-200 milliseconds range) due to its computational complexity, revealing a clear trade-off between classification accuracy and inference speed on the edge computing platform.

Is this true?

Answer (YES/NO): NO